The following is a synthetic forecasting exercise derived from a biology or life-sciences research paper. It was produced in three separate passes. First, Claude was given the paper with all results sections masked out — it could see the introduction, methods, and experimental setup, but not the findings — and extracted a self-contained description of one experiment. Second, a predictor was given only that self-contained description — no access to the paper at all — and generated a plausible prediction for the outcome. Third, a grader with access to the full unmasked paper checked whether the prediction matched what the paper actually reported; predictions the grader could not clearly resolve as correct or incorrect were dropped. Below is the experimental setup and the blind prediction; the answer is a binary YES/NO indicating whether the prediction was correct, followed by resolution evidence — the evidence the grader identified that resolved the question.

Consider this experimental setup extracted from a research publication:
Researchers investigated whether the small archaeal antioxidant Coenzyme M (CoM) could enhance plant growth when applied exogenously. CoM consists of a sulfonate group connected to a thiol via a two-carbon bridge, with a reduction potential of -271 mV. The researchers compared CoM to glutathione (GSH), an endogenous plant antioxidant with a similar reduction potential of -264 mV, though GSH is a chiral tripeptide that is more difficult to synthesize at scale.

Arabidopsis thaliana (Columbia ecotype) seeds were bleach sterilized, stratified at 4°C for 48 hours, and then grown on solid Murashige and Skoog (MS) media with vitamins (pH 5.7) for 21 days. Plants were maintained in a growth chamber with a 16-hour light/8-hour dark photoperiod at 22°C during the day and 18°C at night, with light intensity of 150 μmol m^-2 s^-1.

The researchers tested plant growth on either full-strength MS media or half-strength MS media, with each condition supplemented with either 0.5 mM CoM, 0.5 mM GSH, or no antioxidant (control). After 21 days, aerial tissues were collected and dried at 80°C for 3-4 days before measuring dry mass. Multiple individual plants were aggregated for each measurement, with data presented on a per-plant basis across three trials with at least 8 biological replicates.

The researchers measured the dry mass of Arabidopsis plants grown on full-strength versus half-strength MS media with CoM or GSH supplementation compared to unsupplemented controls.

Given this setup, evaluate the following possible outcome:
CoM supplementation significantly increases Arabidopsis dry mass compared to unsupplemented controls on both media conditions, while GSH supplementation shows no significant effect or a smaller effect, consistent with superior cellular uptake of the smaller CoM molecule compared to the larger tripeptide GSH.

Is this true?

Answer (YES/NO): NO